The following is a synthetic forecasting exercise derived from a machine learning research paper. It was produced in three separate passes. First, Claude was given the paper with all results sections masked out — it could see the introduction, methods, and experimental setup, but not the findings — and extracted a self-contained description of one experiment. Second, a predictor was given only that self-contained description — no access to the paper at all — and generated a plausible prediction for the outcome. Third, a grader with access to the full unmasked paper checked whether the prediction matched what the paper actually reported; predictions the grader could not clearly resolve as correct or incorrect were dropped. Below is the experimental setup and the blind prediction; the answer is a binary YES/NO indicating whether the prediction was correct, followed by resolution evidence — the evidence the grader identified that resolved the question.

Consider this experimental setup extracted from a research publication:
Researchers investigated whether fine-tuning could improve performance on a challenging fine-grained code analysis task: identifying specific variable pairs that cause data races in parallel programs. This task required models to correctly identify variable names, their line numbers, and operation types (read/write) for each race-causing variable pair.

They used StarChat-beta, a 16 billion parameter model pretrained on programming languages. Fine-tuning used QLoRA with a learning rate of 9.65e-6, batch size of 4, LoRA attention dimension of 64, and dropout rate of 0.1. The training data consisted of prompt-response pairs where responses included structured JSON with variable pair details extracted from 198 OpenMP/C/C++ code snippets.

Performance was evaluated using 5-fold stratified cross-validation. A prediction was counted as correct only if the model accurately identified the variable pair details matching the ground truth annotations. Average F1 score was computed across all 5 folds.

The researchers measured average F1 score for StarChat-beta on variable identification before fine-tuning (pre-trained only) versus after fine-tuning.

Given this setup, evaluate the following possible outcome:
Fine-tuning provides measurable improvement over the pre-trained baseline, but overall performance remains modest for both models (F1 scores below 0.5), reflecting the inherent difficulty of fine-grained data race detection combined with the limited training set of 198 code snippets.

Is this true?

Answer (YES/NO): NO